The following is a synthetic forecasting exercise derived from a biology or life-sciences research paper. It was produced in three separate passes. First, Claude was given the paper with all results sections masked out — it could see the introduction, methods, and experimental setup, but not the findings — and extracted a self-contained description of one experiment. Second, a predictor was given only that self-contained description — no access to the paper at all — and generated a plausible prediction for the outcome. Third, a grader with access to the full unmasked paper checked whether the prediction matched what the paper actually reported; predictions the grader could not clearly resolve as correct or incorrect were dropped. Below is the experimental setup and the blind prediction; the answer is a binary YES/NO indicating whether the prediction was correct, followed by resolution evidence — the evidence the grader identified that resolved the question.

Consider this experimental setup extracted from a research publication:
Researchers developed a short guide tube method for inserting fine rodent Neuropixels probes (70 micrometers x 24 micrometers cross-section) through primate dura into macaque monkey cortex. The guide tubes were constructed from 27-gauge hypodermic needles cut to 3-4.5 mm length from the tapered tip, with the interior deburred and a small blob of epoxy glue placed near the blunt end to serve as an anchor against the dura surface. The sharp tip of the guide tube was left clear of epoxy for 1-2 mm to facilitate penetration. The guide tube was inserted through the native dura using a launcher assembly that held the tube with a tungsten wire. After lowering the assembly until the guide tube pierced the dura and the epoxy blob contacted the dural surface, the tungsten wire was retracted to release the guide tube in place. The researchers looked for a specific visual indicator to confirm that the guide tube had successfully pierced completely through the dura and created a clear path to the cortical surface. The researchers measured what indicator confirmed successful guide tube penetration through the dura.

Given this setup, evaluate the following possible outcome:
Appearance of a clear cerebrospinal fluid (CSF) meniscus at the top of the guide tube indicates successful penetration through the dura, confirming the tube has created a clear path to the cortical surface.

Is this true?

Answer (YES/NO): YES